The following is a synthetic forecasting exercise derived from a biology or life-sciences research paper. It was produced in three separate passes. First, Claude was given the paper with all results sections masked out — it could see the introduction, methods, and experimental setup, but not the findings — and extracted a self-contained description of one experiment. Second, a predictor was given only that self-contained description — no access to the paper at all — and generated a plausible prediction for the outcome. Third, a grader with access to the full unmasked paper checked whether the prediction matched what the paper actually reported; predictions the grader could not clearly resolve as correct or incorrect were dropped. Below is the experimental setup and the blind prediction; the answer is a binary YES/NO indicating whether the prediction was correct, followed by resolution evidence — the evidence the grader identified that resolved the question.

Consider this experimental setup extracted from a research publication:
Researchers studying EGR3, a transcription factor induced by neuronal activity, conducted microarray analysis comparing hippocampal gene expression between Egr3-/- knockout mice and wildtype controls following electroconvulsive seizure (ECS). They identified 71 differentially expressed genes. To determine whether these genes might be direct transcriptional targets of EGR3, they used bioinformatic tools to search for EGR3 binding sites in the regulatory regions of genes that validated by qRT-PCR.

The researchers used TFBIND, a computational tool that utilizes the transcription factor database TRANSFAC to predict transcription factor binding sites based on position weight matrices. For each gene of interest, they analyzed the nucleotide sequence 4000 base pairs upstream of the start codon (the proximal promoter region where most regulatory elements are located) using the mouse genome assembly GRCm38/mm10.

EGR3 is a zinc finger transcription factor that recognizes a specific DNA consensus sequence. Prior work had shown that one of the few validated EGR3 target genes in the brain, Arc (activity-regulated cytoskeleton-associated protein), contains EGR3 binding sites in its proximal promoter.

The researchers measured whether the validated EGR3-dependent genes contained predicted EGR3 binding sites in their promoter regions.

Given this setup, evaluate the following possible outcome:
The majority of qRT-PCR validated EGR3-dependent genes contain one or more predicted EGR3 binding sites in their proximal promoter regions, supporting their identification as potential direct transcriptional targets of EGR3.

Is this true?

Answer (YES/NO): YES